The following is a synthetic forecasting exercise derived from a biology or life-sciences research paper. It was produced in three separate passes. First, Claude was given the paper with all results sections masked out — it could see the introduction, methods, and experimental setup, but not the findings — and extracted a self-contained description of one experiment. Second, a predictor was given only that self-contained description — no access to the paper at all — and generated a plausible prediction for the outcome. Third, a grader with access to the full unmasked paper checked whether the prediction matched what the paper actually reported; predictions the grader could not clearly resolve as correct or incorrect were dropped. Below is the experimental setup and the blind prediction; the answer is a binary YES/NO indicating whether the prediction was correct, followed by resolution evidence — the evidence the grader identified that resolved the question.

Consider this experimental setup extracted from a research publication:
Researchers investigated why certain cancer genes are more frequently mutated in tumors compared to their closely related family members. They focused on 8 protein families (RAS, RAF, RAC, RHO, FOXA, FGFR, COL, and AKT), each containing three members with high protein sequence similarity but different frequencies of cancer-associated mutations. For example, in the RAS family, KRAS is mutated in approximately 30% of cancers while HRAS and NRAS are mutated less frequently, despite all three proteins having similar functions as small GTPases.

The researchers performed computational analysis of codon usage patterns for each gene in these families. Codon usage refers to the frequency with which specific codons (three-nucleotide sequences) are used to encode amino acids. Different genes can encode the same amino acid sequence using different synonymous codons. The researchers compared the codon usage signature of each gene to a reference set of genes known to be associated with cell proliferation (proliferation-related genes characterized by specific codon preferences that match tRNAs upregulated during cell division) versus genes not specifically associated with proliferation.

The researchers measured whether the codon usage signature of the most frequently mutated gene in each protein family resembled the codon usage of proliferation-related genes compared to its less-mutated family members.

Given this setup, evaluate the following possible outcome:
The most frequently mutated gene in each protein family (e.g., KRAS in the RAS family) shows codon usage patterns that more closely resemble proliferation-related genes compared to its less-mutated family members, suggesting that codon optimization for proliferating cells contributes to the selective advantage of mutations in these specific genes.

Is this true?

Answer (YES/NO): YES